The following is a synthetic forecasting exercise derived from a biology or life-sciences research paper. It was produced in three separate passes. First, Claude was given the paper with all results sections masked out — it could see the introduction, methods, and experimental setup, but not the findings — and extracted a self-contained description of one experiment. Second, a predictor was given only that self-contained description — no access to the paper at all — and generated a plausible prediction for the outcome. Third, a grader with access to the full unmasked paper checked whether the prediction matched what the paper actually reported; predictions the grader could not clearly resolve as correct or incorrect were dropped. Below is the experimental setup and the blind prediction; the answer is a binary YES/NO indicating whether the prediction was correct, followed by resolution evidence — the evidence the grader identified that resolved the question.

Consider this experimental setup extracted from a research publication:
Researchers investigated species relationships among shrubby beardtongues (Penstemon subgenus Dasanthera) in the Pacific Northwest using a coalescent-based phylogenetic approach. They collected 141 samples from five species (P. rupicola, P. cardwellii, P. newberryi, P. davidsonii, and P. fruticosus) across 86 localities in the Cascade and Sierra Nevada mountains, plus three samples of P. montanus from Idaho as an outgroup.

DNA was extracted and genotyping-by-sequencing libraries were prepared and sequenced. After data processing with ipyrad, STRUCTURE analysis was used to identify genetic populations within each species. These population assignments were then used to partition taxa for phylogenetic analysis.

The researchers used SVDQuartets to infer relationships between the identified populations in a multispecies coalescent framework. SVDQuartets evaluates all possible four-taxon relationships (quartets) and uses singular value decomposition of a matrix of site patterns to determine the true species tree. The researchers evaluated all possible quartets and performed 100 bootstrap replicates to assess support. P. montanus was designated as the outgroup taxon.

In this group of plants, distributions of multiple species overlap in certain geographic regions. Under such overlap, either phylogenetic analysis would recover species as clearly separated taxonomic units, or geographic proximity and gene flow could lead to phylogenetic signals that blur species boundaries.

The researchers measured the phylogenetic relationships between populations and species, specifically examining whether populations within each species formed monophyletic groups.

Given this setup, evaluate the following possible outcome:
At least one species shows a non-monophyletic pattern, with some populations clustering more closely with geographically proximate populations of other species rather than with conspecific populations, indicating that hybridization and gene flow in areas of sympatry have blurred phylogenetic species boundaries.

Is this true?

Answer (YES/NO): YES